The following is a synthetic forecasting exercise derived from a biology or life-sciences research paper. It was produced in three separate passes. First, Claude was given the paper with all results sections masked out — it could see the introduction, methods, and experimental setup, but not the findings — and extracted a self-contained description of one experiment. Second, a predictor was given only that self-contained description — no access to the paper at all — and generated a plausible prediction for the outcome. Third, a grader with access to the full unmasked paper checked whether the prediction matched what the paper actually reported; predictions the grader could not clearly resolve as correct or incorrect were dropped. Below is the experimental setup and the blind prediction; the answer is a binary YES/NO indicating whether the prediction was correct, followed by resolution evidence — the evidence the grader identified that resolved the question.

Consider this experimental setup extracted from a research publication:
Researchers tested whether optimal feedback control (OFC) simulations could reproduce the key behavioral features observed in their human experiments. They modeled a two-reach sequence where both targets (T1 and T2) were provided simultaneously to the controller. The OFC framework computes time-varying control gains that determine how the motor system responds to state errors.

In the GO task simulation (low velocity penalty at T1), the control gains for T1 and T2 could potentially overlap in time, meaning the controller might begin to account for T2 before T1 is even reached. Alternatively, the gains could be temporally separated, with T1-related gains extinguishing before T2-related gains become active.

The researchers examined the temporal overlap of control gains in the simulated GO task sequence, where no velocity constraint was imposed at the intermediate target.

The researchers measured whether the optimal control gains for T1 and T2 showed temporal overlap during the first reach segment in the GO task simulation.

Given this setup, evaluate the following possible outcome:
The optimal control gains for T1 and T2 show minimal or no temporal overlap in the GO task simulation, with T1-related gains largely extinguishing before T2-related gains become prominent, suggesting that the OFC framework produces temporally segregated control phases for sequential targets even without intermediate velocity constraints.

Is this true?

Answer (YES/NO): NO